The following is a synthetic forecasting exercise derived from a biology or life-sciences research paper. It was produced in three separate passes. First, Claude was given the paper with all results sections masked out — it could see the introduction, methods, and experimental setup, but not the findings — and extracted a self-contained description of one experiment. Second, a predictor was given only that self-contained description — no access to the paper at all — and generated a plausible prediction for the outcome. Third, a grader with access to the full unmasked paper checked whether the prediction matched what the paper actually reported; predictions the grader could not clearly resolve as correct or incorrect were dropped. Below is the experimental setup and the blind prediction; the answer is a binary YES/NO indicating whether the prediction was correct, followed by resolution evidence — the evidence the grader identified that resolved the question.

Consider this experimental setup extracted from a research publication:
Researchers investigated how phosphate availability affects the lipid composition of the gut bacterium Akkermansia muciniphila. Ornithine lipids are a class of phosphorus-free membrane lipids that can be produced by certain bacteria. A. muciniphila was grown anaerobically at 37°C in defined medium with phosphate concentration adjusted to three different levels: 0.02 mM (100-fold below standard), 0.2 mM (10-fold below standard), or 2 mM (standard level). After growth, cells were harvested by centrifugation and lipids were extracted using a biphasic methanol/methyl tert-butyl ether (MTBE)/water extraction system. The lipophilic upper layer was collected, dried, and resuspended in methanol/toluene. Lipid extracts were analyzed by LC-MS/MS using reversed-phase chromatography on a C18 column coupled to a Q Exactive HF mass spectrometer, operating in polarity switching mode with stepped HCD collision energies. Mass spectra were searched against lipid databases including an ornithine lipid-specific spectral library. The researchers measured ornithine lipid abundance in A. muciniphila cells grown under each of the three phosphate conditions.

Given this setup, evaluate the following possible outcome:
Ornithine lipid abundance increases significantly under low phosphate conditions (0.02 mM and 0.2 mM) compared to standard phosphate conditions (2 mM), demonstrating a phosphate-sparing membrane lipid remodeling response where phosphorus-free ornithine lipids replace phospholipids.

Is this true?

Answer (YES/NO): NO